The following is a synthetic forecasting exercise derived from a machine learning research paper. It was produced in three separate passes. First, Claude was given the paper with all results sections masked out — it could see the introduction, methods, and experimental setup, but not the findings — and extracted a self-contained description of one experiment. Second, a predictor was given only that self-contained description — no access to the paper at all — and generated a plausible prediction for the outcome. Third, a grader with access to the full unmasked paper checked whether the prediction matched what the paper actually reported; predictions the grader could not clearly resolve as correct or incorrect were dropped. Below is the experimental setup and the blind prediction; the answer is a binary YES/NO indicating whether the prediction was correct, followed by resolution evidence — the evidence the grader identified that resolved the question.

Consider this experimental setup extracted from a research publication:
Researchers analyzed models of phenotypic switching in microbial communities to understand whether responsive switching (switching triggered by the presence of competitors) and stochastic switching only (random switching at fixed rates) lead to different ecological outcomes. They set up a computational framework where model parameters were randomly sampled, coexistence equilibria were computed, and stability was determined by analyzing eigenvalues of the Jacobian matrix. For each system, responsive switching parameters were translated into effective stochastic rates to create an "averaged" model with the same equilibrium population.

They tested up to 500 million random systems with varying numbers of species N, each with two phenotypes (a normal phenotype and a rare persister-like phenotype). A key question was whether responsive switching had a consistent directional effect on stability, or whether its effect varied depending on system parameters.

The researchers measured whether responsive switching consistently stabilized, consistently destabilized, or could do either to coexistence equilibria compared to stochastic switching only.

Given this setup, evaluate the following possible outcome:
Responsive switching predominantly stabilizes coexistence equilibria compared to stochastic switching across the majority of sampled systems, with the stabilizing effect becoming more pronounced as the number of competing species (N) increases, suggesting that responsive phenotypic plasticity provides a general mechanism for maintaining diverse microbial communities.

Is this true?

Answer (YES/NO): NO